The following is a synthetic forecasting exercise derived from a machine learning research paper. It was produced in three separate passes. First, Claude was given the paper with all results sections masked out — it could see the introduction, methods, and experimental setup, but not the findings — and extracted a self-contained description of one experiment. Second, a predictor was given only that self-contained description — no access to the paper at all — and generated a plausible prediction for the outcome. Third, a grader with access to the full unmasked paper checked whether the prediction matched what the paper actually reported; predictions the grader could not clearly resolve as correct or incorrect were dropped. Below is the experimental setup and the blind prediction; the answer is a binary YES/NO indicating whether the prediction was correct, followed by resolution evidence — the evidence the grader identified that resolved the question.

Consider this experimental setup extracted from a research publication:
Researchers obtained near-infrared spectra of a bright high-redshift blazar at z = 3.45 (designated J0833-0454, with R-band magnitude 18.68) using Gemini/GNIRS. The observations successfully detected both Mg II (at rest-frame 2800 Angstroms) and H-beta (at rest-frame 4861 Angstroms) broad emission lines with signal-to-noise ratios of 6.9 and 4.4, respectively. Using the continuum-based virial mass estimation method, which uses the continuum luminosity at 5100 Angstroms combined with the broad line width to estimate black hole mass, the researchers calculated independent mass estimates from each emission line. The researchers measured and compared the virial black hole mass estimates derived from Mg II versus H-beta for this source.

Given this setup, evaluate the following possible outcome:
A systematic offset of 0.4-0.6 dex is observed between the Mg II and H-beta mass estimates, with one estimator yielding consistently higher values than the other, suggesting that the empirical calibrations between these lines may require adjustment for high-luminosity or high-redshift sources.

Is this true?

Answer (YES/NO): NO